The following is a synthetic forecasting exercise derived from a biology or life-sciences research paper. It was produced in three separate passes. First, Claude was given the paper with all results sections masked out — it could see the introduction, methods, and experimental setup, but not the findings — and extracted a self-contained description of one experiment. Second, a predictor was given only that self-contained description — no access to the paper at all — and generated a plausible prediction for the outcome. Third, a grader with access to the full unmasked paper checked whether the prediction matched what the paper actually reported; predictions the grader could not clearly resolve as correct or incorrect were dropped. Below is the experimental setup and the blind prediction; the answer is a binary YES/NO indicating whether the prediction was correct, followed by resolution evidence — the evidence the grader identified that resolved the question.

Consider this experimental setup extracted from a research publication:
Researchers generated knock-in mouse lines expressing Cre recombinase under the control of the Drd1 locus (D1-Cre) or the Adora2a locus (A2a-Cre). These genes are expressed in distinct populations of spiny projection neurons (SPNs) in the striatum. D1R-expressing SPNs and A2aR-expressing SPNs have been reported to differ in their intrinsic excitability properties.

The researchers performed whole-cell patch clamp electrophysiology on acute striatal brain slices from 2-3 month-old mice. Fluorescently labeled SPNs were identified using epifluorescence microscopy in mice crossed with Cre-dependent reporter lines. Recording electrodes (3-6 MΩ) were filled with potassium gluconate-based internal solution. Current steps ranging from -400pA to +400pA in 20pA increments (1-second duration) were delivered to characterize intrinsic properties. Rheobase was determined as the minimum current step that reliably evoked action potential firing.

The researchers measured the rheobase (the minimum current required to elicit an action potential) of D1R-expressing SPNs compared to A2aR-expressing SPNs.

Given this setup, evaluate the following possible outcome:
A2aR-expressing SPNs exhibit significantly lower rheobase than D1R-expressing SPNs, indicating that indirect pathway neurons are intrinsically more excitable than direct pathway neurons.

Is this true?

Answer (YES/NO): YES